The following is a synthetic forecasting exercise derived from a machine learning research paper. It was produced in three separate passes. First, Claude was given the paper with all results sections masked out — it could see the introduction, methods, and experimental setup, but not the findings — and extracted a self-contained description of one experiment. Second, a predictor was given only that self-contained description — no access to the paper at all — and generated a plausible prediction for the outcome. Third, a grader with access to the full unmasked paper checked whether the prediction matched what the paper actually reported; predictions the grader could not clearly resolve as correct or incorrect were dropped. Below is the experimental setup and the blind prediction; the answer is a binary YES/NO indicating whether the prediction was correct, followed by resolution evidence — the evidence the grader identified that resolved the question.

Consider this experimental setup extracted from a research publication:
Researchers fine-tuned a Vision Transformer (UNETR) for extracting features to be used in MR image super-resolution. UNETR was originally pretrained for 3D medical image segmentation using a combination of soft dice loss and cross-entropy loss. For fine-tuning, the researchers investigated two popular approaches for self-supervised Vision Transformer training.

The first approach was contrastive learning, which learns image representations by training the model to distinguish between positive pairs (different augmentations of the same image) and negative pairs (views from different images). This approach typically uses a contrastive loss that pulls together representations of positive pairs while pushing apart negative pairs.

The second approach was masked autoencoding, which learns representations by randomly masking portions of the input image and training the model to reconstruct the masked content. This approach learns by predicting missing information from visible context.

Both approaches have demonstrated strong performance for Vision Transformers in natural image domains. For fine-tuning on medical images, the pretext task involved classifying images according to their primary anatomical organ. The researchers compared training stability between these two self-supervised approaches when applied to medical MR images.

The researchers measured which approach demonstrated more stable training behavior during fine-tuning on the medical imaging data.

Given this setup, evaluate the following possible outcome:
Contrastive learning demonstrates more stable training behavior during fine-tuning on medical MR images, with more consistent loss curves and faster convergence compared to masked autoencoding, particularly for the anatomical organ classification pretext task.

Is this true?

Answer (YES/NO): NO